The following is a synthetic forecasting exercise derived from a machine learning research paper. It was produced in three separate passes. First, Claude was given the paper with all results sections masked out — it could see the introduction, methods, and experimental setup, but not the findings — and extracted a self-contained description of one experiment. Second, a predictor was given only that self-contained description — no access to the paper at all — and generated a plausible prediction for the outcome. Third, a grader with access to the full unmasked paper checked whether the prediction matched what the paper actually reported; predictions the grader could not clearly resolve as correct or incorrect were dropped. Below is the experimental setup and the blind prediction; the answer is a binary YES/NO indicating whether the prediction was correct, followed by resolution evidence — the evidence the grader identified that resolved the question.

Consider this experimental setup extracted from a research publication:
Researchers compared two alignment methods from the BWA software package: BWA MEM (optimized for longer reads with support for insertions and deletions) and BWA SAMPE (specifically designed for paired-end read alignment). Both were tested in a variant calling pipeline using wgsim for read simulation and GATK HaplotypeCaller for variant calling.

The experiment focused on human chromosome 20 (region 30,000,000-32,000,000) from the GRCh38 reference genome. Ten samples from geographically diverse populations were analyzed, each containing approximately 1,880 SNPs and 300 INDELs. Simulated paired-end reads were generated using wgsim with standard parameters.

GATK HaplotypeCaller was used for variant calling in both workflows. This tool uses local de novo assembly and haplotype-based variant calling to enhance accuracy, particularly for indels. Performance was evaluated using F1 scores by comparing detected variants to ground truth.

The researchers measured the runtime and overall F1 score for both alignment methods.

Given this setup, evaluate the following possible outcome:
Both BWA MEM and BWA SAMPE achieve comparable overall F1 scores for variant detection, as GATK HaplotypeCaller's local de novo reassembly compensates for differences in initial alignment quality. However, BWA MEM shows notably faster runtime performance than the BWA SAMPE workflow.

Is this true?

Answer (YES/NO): YES